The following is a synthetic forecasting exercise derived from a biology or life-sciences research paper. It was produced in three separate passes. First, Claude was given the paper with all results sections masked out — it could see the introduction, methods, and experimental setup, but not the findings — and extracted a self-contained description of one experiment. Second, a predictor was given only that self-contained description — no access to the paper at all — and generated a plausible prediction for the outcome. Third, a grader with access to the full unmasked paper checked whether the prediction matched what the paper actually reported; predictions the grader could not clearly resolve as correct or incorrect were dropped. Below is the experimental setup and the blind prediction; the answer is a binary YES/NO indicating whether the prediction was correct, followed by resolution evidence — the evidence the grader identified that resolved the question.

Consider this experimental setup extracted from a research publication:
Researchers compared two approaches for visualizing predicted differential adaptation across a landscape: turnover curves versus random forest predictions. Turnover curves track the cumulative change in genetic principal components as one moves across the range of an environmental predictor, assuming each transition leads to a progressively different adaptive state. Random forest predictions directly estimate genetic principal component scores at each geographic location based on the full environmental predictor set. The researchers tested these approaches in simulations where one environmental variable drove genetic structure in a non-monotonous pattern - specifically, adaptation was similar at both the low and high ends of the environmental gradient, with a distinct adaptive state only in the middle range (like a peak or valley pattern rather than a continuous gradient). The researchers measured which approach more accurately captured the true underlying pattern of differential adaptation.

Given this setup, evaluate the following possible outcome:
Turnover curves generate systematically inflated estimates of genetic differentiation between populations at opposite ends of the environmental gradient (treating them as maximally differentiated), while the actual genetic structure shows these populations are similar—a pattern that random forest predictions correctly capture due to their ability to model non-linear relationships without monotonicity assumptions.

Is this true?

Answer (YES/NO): YES